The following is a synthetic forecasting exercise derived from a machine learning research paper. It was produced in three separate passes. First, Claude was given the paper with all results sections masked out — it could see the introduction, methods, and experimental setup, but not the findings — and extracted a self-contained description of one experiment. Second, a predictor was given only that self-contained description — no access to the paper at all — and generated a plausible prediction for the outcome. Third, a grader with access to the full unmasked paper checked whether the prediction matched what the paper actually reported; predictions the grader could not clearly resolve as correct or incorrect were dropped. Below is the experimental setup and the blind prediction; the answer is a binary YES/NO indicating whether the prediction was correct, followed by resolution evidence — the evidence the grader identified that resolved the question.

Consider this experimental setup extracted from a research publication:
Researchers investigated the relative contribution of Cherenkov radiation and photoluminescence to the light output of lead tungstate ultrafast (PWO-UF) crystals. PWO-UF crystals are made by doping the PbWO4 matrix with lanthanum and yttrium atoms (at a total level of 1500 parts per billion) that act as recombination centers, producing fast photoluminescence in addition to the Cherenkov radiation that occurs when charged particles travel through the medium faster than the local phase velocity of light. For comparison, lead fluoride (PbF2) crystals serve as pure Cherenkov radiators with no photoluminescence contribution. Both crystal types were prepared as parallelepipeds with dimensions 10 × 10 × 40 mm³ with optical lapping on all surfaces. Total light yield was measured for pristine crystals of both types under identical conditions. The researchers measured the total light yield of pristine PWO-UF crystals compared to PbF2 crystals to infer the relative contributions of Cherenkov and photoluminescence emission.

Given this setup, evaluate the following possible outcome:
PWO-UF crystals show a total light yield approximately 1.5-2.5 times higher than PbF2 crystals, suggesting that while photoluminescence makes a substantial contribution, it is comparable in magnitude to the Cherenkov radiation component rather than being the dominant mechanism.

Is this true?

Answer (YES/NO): YES